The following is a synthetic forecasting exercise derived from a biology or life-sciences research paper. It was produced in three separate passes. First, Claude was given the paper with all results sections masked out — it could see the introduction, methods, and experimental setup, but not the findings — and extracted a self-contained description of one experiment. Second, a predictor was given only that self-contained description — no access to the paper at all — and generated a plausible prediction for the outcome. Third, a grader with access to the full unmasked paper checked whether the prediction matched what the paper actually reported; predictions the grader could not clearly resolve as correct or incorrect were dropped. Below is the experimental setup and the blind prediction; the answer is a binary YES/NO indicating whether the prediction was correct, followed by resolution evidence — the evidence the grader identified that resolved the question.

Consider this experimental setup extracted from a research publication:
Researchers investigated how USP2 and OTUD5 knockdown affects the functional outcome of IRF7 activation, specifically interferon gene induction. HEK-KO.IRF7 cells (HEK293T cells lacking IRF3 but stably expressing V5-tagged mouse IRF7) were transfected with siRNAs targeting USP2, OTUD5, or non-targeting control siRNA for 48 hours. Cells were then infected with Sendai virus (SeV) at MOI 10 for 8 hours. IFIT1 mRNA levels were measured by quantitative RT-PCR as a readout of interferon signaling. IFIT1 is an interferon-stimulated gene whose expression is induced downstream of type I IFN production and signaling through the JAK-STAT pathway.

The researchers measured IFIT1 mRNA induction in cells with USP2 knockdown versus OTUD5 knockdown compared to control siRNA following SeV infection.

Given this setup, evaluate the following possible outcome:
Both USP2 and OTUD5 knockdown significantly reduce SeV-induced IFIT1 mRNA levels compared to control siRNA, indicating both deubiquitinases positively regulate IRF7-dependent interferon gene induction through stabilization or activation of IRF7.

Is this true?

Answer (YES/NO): NO